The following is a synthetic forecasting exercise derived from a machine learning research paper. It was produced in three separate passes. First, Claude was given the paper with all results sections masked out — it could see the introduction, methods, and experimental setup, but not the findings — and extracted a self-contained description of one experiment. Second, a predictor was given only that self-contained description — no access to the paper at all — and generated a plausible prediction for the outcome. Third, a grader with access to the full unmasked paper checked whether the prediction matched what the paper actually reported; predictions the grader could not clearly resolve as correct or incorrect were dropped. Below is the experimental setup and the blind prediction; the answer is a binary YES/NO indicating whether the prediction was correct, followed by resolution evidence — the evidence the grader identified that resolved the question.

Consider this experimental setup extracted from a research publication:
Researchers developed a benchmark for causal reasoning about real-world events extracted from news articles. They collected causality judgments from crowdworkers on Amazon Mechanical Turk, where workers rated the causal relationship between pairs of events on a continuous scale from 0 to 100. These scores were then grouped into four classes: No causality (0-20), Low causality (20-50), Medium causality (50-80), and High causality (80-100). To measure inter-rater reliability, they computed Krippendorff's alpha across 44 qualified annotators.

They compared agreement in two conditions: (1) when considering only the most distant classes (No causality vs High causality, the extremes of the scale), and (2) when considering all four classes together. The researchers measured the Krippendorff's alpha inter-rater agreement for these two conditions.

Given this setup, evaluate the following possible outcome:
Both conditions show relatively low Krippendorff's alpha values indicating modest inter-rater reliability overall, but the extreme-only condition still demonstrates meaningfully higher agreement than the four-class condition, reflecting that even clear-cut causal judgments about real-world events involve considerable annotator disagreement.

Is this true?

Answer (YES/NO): YES